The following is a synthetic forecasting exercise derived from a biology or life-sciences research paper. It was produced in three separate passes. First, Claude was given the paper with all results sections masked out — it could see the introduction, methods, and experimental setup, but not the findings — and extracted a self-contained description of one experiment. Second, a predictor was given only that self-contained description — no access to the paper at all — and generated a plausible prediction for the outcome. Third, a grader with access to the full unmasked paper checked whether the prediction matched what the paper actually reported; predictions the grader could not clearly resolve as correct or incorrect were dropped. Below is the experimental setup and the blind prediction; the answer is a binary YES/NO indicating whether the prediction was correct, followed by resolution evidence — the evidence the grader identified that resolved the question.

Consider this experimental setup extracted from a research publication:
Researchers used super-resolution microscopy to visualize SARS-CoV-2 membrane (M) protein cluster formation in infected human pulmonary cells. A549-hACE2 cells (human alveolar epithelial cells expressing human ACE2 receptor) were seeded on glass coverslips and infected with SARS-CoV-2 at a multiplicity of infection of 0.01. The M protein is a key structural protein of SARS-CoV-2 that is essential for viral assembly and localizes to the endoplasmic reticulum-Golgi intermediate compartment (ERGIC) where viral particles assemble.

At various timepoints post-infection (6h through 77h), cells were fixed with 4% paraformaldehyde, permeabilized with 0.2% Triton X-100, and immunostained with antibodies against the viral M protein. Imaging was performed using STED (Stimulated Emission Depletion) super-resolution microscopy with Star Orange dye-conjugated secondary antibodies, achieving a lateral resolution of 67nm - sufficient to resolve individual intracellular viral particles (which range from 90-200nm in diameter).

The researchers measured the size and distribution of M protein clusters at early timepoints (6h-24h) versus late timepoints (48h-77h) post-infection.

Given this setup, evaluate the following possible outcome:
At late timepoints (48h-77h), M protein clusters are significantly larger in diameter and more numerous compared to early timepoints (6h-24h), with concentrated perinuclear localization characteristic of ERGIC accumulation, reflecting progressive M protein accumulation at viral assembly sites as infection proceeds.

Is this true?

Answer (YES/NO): NO